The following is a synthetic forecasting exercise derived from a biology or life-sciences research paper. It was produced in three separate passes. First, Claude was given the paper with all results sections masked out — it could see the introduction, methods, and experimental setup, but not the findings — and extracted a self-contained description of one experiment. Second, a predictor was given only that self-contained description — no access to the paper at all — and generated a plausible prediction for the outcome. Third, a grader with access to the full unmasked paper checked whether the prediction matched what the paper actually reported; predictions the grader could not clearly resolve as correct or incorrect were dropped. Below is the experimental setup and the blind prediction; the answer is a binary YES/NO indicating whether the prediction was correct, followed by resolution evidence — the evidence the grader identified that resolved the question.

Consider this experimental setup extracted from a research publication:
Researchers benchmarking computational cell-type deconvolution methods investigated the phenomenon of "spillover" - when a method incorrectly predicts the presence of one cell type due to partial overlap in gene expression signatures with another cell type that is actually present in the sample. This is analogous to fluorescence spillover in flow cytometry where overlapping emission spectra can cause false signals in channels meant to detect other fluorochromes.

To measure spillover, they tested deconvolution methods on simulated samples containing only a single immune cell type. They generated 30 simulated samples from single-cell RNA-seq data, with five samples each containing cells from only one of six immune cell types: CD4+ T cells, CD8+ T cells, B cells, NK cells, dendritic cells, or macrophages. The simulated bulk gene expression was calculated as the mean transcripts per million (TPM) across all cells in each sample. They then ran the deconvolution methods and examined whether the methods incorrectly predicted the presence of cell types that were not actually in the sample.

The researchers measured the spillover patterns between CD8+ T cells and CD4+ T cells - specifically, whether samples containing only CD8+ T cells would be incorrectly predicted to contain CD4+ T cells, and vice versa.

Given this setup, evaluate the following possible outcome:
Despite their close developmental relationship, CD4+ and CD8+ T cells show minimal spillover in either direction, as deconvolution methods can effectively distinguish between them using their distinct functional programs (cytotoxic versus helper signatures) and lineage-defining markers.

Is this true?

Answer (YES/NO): NO